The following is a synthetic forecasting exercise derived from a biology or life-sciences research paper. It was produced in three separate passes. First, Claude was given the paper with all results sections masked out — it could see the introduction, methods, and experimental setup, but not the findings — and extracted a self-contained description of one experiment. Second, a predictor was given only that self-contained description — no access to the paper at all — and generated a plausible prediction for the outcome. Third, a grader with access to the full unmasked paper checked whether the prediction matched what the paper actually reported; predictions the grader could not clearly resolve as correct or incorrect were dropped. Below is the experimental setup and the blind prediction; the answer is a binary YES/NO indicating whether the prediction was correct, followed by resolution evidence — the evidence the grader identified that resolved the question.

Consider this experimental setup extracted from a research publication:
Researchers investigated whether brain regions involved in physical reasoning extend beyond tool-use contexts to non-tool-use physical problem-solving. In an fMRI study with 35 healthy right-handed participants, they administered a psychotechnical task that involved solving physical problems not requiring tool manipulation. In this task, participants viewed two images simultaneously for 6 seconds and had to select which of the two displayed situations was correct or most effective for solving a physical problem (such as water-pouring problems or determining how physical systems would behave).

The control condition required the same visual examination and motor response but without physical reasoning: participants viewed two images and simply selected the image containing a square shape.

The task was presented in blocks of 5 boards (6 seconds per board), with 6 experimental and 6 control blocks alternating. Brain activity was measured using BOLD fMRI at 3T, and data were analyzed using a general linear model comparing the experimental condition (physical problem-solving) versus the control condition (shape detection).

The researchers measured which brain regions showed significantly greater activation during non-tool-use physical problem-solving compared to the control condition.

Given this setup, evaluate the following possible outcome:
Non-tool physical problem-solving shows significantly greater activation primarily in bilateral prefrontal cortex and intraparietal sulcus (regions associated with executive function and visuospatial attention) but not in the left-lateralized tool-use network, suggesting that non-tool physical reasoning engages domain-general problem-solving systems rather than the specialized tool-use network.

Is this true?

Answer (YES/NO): NO